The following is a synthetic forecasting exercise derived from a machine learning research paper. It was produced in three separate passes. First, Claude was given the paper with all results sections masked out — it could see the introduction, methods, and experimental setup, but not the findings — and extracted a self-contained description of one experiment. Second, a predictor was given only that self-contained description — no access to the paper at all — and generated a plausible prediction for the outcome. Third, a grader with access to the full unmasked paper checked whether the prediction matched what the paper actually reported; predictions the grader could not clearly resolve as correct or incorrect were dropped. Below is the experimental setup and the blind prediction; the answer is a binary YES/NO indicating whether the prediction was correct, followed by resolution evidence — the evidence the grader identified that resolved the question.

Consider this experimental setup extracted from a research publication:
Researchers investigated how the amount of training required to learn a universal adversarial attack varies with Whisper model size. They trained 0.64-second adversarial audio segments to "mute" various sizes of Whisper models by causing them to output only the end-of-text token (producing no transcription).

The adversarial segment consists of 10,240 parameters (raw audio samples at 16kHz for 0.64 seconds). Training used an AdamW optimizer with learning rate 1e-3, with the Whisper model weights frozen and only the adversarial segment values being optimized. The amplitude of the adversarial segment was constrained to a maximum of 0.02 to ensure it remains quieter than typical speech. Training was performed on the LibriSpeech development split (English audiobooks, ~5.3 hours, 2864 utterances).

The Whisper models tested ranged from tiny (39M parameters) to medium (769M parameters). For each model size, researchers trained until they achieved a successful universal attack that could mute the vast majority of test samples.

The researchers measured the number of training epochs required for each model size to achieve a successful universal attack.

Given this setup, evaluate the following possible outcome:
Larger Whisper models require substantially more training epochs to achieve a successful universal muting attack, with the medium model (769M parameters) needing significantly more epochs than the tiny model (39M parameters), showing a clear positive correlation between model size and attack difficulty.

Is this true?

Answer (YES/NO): YES